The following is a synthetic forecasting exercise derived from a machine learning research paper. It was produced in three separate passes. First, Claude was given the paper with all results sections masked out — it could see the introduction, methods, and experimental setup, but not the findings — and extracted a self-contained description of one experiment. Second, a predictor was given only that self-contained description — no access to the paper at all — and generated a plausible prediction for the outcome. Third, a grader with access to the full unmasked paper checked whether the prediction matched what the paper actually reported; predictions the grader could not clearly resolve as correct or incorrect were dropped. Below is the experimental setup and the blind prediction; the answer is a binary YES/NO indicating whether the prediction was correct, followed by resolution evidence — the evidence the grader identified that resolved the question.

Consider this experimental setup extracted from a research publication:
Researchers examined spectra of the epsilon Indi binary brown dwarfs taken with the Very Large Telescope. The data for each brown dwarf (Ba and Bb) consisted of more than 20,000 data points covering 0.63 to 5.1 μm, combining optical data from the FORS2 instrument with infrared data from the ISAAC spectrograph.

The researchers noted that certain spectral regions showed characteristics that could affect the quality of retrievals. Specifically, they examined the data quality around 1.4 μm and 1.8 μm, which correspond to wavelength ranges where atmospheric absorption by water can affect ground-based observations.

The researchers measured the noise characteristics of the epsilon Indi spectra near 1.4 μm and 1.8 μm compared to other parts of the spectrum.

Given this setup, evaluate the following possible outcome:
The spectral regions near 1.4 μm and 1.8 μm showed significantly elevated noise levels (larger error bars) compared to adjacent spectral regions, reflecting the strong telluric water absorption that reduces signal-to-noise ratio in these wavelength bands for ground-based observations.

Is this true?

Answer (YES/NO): YES